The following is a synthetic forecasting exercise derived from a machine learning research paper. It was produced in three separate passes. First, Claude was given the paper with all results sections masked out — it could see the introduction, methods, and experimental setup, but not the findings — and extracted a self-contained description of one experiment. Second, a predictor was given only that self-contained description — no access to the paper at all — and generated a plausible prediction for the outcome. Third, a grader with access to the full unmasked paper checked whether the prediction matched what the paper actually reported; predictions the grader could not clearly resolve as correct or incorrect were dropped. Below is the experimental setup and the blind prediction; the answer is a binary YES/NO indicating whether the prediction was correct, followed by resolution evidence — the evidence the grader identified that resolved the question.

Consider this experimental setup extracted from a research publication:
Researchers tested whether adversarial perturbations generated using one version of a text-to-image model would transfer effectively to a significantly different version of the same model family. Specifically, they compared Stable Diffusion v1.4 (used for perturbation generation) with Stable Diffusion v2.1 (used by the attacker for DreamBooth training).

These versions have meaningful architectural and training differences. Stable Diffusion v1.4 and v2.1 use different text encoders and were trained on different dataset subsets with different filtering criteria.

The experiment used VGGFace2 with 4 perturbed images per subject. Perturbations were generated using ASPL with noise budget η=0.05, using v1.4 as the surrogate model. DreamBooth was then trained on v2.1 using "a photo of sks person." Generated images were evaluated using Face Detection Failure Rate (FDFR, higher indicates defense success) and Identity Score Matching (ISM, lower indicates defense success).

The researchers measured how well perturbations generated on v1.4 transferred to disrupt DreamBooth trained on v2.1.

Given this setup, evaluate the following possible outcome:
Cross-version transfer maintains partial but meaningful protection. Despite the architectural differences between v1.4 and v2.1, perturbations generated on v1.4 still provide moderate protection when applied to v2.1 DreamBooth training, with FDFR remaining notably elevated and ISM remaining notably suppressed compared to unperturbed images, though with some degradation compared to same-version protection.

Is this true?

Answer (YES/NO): NO